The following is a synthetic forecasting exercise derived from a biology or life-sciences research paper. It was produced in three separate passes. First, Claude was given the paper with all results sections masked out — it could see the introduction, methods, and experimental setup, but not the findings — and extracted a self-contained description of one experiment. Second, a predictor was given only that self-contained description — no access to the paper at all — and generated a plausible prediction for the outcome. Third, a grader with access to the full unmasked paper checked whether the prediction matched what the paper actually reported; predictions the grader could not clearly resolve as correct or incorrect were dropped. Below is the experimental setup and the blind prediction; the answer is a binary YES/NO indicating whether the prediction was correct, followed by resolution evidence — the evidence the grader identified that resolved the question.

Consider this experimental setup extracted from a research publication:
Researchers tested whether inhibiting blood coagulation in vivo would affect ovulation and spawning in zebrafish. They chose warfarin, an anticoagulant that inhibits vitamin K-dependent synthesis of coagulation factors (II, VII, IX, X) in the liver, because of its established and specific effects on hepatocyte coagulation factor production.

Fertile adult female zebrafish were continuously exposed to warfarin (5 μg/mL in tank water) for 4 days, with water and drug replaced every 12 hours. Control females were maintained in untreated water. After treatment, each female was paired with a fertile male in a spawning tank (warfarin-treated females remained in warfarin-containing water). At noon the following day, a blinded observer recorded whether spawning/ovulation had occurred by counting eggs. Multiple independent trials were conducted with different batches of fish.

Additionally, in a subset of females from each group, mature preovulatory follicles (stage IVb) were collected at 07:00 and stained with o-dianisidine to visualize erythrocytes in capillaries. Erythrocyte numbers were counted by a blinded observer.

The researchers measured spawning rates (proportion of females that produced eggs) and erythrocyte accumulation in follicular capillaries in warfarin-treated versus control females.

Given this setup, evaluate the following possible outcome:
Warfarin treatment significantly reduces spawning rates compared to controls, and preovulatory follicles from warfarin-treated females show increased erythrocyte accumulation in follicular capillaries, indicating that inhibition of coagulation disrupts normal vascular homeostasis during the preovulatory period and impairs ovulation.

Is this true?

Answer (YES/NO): NO